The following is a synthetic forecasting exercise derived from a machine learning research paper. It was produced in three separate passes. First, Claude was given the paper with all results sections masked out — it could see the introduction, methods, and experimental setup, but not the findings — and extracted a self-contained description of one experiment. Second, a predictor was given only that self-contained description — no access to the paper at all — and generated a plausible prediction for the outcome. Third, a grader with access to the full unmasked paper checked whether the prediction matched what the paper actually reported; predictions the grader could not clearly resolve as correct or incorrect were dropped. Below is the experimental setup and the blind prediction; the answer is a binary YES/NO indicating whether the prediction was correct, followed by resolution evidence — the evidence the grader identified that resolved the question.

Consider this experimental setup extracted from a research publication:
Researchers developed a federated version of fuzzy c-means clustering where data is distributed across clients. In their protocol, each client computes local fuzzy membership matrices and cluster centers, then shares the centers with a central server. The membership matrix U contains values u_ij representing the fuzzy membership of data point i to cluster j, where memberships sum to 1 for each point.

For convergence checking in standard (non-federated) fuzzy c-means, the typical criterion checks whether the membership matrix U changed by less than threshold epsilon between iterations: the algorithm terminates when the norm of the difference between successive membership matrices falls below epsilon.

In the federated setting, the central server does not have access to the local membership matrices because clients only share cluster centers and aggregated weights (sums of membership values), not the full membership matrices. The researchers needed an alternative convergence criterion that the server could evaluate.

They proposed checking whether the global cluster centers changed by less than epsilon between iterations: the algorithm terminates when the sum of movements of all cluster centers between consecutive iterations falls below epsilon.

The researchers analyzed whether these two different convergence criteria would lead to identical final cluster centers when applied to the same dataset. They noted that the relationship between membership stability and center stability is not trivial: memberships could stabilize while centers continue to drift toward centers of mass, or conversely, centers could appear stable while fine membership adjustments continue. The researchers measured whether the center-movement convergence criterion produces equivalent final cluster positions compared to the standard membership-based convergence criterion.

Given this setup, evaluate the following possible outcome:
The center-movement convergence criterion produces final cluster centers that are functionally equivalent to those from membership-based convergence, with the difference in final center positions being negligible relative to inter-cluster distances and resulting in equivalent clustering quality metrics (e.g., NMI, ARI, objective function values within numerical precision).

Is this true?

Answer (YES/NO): NO